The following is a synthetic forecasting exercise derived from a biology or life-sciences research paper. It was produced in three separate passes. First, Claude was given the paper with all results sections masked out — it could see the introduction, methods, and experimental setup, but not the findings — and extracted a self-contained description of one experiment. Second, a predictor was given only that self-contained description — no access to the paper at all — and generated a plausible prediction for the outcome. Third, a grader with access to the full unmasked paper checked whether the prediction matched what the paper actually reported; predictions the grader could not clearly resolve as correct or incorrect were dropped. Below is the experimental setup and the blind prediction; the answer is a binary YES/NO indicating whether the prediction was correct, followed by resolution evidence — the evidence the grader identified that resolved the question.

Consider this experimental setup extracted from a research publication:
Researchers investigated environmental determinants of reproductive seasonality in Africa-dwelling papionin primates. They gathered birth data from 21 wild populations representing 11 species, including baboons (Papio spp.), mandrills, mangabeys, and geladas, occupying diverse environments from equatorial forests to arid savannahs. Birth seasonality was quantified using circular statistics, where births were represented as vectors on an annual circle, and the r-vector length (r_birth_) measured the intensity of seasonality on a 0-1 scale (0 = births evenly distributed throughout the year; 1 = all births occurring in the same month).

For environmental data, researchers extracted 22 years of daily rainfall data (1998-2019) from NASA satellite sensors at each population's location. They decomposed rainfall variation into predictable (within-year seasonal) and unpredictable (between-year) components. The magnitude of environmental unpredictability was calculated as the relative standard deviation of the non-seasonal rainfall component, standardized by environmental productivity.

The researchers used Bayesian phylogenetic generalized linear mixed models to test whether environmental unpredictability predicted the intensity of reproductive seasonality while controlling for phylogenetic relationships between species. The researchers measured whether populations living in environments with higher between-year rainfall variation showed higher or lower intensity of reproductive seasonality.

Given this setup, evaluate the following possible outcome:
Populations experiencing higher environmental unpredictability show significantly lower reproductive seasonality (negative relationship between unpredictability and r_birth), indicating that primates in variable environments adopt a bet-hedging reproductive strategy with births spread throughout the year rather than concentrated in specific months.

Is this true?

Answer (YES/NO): YES